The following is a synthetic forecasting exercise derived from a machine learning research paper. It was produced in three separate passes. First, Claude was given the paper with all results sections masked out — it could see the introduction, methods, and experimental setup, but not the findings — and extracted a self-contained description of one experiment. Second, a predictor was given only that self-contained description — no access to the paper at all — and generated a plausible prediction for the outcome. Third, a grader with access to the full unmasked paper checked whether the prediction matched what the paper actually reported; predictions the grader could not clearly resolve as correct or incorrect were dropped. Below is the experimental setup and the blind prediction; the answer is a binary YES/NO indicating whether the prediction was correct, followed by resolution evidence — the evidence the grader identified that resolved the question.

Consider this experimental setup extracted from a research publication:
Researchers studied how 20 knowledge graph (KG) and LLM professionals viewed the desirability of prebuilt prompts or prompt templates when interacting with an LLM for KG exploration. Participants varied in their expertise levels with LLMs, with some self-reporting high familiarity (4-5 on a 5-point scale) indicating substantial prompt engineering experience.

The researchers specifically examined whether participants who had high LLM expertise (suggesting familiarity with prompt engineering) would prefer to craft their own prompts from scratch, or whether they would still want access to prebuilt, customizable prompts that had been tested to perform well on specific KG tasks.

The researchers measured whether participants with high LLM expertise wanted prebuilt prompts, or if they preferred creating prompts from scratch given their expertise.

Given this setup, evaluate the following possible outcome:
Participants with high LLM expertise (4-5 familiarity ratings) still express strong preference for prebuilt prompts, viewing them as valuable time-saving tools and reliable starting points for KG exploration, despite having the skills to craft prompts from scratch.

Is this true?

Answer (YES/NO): YES